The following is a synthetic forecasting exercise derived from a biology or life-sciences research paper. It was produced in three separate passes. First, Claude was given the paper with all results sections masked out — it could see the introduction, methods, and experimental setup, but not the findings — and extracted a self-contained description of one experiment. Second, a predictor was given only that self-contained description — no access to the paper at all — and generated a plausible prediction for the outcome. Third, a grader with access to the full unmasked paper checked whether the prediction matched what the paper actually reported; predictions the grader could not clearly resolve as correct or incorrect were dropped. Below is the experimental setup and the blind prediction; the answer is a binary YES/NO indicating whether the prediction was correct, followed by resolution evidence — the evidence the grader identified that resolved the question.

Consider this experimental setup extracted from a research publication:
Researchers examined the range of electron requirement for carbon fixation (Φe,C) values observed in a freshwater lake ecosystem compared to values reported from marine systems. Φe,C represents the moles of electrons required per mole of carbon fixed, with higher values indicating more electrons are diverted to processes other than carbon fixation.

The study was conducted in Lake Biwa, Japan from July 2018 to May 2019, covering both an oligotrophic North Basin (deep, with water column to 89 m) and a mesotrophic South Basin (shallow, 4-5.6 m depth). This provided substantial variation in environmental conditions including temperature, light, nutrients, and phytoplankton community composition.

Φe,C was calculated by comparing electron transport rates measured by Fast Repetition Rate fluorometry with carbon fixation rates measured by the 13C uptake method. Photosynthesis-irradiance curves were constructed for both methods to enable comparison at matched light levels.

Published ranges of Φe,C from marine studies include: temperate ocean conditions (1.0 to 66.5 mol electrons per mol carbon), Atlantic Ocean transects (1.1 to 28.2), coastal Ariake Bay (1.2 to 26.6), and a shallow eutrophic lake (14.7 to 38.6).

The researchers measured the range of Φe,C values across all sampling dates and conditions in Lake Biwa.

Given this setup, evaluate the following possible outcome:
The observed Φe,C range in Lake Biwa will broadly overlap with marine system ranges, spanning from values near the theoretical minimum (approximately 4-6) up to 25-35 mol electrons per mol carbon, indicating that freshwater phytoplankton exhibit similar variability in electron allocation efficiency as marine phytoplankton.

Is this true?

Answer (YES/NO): NO